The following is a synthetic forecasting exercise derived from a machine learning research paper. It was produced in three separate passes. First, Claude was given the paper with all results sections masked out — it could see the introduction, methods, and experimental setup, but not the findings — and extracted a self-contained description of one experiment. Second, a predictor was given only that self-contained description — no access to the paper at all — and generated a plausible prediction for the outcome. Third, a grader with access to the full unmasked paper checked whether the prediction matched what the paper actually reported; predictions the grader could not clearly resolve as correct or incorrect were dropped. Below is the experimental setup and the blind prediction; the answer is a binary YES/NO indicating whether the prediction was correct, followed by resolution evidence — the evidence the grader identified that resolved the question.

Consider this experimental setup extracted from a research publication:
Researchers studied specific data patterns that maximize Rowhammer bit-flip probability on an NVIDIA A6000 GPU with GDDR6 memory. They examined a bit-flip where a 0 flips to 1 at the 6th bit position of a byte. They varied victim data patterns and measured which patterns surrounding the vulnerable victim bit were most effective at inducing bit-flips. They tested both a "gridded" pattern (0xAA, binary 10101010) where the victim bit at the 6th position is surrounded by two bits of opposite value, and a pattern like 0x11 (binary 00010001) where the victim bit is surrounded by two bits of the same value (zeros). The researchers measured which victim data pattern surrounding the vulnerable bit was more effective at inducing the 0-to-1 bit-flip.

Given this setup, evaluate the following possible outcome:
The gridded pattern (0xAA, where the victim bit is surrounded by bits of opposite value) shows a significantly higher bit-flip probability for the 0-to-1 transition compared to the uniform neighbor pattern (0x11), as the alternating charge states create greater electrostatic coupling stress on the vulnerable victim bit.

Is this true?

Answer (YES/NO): NO